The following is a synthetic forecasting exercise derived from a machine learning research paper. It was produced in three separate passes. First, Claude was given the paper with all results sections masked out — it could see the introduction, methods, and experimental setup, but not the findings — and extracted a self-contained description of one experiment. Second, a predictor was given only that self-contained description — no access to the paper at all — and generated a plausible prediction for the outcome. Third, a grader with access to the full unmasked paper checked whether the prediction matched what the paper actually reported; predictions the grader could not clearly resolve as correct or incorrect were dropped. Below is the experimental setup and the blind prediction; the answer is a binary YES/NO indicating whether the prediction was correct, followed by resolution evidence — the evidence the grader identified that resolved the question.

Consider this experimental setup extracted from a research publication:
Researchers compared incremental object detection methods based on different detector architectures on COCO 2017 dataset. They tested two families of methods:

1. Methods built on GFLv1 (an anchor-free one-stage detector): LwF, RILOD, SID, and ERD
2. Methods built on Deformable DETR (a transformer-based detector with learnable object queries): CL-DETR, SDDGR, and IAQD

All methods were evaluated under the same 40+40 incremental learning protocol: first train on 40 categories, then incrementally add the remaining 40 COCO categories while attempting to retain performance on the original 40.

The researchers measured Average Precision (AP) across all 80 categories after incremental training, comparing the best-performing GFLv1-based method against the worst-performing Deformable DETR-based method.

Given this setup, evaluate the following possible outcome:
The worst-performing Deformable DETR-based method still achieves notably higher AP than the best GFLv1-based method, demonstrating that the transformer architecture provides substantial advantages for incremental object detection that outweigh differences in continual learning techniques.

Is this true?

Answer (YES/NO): YES